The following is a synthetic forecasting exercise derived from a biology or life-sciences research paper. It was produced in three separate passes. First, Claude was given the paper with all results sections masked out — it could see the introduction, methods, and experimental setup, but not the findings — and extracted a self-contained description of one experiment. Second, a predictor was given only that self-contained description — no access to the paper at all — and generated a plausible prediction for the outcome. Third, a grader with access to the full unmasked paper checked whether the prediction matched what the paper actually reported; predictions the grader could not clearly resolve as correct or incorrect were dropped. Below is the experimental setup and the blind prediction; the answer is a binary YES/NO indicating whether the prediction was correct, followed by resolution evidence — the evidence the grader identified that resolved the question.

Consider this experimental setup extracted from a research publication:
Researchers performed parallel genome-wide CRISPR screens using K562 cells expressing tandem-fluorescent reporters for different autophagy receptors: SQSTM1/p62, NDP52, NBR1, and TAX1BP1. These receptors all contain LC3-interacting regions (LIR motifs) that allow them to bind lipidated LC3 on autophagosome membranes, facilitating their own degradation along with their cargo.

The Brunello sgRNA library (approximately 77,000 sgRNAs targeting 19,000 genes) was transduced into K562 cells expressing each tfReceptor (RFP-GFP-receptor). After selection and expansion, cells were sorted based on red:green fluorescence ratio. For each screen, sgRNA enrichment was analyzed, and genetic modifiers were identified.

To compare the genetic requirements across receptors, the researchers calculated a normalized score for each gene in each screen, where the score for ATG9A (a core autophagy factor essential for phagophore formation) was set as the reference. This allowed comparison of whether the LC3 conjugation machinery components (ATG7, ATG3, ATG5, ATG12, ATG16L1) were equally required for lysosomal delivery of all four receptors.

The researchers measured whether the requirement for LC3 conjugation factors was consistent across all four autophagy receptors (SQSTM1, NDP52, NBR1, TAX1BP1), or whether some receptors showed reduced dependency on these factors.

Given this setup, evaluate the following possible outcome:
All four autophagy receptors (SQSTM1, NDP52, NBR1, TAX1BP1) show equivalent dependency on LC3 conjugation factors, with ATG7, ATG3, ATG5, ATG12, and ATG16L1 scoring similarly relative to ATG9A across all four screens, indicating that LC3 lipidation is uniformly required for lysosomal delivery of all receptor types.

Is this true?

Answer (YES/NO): NO